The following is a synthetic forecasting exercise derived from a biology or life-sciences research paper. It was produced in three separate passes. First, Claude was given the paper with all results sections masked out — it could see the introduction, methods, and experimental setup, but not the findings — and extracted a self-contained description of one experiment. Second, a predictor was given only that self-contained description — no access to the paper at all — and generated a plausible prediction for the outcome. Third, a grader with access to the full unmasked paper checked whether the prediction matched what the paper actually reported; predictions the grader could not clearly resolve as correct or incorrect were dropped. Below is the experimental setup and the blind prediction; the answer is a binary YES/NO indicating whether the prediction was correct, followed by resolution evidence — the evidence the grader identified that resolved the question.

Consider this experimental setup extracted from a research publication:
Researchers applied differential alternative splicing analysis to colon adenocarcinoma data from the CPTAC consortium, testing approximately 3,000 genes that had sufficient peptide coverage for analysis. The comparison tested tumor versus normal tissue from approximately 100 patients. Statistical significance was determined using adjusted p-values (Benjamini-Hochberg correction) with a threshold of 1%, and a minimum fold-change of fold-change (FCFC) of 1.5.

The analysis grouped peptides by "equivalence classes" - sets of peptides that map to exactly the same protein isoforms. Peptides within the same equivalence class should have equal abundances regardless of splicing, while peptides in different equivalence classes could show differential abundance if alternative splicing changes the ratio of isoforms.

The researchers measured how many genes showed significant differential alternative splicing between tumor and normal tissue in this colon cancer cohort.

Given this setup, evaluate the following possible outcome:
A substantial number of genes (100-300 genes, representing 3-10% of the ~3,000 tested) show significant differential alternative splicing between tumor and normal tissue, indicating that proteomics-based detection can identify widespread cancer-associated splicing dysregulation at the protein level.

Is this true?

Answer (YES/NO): YES